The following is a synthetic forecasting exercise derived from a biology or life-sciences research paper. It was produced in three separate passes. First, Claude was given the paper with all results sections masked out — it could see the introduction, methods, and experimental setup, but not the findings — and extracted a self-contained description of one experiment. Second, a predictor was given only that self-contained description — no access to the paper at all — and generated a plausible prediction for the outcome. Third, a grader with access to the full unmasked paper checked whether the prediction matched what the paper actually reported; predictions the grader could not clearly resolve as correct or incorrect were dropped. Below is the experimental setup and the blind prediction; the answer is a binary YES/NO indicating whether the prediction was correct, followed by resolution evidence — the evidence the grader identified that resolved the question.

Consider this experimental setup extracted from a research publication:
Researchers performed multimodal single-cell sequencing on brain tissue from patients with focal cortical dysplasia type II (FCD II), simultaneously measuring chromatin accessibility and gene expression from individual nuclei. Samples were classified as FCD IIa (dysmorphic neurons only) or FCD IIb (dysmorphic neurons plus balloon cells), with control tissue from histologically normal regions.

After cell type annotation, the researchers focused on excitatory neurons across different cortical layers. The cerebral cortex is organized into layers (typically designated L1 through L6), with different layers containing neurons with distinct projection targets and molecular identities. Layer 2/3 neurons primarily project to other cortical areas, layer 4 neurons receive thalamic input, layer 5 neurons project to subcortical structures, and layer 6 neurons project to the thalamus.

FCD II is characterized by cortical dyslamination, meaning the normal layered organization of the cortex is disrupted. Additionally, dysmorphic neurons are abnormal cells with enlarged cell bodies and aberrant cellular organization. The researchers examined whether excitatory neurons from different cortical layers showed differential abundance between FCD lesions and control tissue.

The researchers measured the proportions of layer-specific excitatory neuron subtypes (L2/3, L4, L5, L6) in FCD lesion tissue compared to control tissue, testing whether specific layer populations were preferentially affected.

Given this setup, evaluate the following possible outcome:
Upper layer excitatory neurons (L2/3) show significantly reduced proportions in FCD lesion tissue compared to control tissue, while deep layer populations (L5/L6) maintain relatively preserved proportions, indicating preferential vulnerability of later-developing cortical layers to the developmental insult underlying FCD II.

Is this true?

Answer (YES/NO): YES